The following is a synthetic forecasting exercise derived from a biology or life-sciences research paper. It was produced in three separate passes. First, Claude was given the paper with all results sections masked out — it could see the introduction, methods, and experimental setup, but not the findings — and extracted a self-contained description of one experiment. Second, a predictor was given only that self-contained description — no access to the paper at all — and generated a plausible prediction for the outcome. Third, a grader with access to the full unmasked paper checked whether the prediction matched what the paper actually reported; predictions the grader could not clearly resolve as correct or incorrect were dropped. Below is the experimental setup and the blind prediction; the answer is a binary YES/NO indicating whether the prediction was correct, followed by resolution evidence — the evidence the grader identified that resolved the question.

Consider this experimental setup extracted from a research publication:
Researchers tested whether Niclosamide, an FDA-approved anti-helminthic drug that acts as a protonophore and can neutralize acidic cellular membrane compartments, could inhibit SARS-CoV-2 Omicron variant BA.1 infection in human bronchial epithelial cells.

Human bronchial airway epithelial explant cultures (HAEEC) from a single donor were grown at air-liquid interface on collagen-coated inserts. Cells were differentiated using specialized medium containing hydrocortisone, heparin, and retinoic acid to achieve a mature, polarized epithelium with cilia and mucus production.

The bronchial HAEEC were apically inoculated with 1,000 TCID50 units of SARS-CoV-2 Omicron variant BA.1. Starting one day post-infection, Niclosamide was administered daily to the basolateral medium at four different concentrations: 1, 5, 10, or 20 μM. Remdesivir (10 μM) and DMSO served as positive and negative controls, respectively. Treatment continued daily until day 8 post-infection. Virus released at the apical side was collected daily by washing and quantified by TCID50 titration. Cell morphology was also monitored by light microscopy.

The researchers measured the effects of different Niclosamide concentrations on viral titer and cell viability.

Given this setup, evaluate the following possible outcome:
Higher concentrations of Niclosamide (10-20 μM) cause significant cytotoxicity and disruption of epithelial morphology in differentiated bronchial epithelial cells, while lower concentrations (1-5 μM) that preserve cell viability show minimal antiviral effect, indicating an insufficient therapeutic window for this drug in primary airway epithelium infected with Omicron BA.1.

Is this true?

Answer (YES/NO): NO